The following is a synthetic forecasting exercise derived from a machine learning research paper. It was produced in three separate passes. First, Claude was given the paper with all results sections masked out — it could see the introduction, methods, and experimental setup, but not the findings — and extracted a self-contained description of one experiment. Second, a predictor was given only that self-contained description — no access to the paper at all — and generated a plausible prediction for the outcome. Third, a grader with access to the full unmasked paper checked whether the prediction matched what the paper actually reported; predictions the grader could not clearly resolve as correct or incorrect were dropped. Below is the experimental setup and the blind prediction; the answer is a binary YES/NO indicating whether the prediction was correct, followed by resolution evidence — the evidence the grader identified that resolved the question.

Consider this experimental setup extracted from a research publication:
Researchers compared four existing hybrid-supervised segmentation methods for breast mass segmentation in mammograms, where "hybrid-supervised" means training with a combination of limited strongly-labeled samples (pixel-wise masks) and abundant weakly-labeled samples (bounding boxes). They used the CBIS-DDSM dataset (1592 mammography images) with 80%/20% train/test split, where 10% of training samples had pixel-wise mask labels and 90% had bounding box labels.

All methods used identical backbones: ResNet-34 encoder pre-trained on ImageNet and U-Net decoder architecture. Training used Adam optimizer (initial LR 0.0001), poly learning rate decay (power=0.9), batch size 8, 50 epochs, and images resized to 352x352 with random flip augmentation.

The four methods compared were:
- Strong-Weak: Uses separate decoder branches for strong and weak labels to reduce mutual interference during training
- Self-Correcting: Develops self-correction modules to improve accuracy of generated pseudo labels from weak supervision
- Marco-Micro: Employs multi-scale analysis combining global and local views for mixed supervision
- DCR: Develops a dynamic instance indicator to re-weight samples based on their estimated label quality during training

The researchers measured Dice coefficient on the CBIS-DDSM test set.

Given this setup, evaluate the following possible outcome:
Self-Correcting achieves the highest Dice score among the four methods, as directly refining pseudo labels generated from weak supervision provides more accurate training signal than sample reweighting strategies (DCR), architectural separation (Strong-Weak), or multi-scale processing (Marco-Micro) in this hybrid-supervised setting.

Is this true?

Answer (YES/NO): NO